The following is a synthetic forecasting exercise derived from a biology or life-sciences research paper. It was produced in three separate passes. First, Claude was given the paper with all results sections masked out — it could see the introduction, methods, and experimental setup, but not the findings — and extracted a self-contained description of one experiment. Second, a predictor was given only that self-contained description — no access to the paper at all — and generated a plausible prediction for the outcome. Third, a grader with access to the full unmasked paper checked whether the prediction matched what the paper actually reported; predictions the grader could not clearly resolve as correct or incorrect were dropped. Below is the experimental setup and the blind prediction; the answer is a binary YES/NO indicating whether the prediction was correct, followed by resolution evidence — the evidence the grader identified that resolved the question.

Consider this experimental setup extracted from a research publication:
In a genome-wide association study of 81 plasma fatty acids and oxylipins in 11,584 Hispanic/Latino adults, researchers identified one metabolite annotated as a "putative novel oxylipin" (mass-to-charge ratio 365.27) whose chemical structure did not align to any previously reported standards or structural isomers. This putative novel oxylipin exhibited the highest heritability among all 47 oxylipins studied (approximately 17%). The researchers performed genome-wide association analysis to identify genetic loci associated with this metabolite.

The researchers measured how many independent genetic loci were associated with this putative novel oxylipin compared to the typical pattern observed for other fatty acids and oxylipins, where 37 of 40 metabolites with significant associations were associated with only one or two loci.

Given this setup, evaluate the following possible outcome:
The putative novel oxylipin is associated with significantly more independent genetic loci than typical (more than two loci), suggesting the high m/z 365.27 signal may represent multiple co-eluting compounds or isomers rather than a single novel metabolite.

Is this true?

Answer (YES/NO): NO